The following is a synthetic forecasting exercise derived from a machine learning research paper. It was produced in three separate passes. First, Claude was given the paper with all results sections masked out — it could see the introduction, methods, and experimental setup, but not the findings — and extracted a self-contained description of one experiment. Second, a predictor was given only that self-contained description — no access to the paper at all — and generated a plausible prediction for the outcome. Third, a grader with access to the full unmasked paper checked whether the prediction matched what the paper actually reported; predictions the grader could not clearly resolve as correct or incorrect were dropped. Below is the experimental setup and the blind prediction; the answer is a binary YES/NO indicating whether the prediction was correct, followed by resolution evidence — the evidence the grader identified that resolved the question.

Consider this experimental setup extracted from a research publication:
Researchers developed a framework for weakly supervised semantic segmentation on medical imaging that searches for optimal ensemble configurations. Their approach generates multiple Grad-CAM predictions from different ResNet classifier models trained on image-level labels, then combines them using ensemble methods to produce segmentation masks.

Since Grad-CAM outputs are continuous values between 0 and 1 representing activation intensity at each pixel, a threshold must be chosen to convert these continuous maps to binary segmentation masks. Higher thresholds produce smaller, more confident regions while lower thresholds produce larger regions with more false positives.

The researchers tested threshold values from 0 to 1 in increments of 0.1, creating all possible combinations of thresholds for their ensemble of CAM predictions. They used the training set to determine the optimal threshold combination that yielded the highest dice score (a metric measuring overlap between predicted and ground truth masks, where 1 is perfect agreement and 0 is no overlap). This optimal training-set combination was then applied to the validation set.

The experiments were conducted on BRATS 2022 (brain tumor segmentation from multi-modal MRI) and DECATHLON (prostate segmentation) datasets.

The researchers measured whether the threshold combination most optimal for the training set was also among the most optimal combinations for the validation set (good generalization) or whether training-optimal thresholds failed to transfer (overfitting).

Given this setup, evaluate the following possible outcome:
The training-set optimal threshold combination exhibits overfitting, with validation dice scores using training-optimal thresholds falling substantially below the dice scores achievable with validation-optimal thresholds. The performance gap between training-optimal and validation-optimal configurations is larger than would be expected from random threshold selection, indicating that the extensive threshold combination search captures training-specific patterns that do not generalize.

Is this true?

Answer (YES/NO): NO